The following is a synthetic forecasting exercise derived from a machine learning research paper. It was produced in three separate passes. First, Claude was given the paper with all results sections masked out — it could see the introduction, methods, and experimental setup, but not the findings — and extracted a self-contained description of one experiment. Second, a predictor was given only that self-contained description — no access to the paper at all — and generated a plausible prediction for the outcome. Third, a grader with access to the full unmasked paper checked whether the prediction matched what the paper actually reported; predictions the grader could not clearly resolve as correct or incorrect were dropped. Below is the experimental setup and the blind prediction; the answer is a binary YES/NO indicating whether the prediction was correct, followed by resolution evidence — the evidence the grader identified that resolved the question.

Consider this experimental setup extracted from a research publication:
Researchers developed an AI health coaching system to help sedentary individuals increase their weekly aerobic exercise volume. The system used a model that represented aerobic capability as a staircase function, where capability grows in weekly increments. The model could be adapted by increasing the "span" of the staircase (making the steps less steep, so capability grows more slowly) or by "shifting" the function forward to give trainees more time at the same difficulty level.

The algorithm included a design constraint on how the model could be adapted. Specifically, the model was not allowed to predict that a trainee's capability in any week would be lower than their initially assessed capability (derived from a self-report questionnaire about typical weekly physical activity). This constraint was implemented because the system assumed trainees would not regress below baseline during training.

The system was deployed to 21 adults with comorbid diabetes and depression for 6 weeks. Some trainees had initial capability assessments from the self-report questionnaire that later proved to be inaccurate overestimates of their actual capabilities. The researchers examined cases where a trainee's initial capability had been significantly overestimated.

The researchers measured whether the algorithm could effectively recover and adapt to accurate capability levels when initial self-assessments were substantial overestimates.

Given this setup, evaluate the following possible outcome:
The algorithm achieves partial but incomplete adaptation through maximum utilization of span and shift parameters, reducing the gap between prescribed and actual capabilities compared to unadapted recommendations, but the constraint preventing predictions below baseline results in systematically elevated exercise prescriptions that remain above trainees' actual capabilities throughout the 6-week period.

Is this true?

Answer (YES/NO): NO